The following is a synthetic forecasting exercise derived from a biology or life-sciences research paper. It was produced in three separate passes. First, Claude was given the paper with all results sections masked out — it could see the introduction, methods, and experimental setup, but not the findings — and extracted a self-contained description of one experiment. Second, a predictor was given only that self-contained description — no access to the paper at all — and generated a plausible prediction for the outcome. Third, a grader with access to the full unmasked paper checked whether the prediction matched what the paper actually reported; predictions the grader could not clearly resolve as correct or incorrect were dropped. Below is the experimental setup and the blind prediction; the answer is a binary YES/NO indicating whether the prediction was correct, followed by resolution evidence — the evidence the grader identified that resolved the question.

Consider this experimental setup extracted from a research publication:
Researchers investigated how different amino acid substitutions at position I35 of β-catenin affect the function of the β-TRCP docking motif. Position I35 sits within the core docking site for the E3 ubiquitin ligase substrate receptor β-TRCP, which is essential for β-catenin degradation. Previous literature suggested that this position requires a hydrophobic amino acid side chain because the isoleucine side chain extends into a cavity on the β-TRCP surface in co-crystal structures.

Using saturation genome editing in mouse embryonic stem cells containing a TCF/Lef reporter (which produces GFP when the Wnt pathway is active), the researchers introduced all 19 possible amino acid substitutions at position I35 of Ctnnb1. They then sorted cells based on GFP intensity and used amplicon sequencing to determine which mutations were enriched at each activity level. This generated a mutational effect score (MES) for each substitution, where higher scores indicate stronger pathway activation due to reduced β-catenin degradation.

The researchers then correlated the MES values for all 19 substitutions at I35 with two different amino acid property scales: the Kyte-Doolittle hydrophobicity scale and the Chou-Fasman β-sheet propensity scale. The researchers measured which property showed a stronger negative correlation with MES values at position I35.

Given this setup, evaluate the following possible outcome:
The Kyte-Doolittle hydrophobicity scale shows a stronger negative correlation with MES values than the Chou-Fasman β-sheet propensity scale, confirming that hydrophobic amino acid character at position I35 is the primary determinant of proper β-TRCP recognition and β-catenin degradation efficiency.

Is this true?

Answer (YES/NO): NO